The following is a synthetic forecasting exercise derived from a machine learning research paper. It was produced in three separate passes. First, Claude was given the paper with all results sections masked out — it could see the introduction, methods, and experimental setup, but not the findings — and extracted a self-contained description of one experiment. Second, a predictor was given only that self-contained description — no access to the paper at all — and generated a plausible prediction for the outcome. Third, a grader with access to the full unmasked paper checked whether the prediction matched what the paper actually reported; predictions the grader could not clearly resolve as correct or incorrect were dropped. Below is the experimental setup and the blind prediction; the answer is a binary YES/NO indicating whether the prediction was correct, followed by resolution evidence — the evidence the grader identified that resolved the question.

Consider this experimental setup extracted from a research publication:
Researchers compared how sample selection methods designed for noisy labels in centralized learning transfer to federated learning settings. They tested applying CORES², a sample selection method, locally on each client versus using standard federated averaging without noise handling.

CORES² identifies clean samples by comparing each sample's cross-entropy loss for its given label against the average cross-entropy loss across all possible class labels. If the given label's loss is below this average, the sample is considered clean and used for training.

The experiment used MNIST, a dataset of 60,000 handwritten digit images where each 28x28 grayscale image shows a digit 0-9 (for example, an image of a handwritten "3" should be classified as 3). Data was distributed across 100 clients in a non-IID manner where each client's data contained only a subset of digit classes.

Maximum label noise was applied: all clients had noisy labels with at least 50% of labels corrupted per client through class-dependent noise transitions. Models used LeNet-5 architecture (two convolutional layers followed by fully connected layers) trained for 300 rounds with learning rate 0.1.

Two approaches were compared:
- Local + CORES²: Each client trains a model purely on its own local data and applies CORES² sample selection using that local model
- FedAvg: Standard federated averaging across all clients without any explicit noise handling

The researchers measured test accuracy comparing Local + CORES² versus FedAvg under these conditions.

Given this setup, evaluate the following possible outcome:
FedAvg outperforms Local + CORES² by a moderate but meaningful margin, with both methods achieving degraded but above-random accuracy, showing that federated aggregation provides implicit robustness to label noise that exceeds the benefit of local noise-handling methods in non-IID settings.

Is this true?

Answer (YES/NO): NO